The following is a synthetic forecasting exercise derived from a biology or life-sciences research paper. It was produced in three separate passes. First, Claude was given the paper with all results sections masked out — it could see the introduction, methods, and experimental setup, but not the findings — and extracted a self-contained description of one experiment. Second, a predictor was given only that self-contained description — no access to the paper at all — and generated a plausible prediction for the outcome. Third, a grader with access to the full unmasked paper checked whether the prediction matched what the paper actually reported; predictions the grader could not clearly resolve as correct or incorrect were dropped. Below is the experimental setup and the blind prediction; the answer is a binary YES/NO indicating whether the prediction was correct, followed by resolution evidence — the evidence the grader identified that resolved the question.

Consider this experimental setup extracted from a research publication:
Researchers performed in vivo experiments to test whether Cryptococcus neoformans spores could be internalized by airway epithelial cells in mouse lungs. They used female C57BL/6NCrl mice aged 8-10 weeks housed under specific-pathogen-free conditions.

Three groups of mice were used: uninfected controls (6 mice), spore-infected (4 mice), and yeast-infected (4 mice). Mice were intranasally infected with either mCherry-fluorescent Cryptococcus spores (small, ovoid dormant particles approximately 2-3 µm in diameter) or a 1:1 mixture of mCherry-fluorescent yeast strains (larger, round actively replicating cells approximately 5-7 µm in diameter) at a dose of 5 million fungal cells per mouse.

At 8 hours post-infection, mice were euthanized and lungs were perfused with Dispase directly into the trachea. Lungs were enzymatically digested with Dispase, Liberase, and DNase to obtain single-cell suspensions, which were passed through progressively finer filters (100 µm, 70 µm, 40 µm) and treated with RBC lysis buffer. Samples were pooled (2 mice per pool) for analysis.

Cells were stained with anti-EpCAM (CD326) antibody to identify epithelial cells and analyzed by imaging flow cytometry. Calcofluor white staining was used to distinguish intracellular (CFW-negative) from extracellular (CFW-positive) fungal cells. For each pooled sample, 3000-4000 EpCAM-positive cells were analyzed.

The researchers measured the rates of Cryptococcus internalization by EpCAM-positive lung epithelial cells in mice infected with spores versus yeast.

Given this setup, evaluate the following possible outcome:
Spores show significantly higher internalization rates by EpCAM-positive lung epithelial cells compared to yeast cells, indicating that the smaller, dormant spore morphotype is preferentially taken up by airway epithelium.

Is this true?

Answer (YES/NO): YES